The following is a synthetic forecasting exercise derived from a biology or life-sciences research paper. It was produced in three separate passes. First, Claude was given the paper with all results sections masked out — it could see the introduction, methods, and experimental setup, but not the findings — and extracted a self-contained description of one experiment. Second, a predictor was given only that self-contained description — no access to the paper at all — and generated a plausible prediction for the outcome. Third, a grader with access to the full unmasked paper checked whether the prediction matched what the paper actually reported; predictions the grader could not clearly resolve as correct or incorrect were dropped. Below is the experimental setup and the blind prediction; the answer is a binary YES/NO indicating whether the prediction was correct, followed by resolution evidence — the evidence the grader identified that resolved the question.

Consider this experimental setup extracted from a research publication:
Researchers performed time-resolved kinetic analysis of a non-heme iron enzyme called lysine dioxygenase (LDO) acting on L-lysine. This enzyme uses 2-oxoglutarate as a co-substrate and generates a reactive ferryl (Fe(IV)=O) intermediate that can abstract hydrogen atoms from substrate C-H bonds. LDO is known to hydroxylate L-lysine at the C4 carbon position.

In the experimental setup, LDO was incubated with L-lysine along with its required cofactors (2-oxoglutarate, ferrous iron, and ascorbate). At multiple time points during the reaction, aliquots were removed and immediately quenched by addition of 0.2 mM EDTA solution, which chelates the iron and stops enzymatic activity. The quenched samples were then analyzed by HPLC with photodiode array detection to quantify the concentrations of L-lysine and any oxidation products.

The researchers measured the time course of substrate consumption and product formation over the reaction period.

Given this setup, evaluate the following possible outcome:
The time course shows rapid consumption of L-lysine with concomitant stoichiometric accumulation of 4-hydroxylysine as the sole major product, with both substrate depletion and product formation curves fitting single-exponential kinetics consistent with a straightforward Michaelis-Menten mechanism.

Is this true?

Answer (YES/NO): NO